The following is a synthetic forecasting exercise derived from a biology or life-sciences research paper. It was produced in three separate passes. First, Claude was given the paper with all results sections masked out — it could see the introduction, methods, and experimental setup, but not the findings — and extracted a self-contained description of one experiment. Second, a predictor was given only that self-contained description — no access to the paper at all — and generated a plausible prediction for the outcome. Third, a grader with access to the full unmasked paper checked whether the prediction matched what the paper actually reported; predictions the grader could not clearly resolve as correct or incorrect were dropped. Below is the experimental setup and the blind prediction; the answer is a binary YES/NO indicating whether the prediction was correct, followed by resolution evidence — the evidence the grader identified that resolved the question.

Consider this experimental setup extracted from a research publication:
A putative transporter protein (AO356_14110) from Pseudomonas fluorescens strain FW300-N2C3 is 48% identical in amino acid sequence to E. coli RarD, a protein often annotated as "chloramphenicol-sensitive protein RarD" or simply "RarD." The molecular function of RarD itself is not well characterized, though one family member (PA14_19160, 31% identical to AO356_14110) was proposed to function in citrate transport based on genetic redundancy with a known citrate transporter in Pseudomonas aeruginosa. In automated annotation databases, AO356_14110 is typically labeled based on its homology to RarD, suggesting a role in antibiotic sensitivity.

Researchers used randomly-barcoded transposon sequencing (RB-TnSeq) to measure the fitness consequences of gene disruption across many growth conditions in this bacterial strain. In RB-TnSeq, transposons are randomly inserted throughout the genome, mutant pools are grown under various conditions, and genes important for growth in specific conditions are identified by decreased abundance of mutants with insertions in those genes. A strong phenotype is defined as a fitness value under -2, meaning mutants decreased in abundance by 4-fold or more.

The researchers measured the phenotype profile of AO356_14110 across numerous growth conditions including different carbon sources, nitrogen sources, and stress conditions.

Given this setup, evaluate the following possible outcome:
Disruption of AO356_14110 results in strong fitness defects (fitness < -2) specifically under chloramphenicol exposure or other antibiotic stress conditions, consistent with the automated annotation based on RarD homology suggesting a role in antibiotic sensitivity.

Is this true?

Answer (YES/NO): NO